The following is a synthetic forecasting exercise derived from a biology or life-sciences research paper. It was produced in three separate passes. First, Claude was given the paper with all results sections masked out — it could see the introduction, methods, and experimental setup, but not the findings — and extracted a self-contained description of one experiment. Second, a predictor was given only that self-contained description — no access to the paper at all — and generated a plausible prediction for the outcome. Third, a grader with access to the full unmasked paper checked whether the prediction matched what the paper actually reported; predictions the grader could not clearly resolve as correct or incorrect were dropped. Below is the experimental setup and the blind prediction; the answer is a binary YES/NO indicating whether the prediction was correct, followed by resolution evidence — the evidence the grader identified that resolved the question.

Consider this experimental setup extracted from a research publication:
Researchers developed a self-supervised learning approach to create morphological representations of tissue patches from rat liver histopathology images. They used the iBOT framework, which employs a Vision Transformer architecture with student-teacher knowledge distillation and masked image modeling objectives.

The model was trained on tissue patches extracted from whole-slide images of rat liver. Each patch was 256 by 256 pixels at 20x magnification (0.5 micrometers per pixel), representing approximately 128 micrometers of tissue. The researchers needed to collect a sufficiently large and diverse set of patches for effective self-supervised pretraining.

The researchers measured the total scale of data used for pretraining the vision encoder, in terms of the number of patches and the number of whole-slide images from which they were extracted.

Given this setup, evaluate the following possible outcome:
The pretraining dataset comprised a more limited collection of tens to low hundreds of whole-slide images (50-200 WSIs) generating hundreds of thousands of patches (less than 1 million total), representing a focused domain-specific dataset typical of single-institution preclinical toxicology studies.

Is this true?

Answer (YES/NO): NO